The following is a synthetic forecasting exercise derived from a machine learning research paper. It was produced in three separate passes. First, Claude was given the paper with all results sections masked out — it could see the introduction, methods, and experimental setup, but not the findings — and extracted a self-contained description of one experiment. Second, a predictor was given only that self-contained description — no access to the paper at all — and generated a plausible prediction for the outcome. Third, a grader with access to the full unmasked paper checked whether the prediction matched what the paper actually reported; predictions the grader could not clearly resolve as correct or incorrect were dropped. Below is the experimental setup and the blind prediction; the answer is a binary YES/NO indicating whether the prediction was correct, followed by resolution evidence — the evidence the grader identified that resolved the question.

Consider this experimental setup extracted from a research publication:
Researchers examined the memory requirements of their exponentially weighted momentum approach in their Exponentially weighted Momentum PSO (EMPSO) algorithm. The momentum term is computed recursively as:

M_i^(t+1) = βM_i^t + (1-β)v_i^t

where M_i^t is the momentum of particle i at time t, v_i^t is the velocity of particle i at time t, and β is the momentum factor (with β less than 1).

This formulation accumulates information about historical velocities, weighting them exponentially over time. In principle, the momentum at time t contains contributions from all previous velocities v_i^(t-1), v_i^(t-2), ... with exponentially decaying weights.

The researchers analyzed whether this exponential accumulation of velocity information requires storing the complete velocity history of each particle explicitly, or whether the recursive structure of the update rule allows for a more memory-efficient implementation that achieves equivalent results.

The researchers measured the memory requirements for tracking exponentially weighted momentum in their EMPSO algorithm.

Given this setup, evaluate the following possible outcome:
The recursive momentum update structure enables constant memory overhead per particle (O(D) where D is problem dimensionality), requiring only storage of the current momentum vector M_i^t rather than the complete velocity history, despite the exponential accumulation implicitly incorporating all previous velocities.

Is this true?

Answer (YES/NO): YES